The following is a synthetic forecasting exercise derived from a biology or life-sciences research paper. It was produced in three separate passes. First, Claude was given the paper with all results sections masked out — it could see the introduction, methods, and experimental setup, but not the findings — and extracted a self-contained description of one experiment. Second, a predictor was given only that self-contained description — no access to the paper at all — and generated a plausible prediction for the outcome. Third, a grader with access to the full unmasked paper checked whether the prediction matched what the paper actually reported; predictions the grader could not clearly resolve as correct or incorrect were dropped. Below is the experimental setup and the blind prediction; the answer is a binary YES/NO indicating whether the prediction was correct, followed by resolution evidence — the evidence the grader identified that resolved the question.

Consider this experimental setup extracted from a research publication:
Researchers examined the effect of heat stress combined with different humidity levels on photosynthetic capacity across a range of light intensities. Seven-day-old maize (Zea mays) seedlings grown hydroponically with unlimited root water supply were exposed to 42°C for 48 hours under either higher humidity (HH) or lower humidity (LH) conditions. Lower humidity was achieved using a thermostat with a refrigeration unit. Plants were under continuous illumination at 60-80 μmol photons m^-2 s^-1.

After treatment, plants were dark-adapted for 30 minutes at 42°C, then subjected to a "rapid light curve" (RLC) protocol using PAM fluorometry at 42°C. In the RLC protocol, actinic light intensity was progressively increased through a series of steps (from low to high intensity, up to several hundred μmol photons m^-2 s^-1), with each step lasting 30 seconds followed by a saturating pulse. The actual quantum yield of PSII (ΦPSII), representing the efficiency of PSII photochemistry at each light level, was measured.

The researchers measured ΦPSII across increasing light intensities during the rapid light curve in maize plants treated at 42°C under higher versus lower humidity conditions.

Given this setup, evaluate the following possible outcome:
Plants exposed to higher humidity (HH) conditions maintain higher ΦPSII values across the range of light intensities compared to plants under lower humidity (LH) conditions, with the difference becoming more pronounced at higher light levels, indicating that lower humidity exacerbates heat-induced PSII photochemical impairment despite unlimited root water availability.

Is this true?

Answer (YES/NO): NO